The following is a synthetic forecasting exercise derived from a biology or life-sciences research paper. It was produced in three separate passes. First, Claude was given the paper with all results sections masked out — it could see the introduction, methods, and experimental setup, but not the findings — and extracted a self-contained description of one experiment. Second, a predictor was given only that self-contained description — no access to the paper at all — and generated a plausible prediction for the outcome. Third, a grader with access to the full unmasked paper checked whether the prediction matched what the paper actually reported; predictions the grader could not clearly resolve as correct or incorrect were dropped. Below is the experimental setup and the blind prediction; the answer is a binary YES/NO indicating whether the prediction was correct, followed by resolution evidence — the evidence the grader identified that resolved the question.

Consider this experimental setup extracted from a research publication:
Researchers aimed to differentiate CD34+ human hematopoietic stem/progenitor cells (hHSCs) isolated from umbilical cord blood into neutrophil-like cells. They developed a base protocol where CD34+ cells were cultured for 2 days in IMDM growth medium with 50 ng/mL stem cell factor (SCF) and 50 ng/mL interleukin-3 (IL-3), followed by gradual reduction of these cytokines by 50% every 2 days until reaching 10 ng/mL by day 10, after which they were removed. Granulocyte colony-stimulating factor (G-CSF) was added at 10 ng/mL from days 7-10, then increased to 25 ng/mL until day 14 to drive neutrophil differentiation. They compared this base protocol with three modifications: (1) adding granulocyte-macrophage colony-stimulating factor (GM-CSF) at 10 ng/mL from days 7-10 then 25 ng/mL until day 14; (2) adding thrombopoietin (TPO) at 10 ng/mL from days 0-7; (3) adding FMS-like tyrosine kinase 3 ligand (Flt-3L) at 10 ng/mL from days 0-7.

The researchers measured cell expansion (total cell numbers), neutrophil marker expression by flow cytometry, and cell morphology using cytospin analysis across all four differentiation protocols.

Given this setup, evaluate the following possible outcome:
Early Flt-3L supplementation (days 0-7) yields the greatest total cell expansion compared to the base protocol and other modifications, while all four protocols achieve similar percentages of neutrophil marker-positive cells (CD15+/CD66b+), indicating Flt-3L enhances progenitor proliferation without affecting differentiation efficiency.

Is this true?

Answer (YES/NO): NO